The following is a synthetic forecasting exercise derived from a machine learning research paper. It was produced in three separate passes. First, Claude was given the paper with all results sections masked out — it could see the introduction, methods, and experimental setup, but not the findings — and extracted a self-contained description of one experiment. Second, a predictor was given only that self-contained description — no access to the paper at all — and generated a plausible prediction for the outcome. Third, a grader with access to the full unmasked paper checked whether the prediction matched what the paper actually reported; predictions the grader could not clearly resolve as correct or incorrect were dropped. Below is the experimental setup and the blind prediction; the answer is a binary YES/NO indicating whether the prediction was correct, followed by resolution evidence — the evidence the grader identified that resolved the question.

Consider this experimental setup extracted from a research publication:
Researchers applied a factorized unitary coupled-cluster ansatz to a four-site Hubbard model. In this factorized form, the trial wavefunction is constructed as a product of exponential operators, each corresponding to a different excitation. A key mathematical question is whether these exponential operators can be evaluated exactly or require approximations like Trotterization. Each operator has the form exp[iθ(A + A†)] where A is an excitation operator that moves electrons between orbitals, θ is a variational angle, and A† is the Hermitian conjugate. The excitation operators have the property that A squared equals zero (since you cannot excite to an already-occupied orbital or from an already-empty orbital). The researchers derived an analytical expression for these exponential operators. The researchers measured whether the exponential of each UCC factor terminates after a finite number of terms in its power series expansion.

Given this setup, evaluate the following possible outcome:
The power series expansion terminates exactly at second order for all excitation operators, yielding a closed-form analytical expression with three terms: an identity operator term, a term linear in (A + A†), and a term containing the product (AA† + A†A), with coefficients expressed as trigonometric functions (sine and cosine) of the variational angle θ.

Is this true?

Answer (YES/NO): NO